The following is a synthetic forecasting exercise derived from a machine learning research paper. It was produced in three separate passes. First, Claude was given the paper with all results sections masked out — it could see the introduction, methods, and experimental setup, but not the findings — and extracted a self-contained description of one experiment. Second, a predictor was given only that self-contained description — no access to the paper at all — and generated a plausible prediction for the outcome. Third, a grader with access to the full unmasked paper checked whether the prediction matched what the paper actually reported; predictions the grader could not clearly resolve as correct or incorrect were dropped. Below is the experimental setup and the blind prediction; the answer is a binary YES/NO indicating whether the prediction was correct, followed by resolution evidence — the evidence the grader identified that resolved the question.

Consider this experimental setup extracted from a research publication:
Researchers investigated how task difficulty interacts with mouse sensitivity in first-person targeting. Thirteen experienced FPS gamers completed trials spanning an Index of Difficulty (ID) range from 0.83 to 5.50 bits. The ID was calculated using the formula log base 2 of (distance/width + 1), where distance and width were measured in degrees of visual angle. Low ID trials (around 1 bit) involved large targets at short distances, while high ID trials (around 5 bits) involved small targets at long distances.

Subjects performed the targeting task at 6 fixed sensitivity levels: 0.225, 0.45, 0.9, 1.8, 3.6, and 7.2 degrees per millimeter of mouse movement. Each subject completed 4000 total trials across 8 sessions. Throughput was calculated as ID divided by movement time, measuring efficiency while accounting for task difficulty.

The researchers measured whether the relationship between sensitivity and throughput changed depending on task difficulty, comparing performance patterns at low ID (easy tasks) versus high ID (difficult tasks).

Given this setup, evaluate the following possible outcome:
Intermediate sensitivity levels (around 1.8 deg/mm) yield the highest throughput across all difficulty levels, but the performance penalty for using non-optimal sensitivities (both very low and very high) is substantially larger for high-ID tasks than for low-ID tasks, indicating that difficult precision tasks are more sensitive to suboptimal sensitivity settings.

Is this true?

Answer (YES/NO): NO